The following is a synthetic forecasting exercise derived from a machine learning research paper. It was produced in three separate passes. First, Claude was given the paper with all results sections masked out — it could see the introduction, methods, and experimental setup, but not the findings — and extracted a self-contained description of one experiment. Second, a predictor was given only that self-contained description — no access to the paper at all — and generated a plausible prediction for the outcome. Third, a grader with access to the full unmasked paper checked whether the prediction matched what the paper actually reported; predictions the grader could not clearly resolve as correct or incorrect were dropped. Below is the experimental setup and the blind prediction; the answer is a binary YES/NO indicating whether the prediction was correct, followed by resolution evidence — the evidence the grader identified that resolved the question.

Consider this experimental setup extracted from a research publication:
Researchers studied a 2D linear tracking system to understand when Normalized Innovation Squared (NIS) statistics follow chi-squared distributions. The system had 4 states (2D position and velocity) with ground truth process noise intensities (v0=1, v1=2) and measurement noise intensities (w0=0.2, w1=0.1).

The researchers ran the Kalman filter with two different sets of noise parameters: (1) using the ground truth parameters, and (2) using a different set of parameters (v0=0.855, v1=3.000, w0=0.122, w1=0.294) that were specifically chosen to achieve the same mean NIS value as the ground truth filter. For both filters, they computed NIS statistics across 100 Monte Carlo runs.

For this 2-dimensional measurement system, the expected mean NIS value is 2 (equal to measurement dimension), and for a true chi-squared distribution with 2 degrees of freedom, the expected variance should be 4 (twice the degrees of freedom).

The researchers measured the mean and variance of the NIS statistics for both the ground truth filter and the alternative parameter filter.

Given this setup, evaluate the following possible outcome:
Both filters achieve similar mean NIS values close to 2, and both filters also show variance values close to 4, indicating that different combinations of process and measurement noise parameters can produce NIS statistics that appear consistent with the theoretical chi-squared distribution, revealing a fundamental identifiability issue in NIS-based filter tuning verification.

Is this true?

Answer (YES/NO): NO